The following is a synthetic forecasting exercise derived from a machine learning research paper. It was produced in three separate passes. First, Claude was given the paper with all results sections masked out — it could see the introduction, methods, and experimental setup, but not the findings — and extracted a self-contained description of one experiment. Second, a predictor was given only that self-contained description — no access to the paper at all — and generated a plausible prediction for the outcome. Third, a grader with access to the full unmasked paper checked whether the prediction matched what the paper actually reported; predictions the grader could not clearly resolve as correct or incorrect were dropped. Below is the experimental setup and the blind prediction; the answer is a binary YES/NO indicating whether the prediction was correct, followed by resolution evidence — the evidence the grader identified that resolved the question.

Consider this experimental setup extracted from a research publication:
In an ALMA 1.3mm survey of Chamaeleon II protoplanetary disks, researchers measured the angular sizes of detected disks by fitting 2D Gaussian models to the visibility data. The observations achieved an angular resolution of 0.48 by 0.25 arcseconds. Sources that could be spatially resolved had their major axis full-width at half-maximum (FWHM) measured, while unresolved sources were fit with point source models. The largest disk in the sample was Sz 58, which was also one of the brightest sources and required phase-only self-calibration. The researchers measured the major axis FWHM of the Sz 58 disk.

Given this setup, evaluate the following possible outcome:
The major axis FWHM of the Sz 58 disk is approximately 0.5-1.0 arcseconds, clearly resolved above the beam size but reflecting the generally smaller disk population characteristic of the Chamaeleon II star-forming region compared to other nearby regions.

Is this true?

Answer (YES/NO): YES